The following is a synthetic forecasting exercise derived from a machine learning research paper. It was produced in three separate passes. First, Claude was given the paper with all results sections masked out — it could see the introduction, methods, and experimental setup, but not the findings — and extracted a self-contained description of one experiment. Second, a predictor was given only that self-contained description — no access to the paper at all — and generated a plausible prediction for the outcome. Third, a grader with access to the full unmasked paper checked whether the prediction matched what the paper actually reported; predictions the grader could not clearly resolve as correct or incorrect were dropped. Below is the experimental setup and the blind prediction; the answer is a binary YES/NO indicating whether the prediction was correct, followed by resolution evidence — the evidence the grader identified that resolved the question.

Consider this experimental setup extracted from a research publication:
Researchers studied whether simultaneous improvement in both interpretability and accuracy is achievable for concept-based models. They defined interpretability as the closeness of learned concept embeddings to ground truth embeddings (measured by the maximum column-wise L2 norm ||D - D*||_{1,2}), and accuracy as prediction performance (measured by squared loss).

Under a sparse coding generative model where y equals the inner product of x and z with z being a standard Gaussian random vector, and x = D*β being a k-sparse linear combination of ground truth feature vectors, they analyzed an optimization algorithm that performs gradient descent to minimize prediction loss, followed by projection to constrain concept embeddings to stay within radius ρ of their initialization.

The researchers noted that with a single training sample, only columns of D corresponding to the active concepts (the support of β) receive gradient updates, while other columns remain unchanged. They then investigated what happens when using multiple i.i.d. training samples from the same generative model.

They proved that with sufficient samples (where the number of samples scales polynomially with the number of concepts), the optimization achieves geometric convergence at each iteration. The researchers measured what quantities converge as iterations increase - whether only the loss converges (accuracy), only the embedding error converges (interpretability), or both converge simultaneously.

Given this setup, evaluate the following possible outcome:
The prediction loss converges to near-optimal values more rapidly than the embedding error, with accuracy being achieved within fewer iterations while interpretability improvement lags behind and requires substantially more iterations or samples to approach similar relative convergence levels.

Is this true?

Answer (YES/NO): NO